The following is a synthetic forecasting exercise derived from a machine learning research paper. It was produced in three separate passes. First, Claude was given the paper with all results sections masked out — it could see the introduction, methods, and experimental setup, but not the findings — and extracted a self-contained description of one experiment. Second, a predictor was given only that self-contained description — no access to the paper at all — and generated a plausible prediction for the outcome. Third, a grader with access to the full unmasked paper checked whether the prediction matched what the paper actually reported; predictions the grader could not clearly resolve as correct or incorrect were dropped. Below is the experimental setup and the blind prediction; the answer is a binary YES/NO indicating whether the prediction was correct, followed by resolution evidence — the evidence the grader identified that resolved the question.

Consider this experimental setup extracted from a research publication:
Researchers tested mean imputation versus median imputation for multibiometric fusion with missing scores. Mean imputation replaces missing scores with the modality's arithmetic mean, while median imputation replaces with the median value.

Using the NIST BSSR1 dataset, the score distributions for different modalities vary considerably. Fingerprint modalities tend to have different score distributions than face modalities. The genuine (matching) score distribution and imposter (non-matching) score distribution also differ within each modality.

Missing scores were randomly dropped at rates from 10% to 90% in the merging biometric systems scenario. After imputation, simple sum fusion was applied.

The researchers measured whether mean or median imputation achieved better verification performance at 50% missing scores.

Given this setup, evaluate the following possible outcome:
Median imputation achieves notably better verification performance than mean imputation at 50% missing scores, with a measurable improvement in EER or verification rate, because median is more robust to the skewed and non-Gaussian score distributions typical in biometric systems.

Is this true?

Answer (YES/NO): NO